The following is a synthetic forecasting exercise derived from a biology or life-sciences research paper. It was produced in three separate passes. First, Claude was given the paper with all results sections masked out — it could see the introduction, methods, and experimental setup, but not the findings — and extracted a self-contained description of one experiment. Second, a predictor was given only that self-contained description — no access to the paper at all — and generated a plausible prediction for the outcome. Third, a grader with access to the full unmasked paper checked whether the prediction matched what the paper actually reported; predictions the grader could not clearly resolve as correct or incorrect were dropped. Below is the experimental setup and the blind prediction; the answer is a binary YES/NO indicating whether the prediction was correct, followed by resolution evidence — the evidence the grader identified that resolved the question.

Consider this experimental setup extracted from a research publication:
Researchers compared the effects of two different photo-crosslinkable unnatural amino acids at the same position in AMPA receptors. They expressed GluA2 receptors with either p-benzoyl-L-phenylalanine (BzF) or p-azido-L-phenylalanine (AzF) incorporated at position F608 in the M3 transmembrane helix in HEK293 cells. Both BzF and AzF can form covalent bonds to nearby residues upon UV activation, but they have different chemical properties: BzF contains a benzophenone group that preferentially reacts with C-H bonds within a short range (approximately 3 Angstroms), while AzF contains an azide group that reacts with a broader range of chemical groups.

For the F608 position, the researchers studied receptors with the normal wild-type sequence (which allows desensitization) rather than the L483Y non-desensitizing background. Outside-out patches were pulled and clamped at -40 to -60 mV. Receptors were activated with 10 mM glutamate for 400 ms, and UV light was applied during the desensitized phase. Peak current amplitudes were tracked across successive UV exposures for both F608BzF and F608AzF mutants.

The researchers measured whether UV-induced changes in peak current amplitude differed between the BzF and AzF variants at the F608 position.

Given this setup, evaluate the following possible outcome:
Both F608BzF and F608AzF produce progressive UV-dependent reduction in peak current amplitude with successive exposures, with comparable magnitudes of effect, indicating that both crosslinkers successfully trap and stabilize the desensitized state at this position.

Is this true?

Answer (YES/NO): NO